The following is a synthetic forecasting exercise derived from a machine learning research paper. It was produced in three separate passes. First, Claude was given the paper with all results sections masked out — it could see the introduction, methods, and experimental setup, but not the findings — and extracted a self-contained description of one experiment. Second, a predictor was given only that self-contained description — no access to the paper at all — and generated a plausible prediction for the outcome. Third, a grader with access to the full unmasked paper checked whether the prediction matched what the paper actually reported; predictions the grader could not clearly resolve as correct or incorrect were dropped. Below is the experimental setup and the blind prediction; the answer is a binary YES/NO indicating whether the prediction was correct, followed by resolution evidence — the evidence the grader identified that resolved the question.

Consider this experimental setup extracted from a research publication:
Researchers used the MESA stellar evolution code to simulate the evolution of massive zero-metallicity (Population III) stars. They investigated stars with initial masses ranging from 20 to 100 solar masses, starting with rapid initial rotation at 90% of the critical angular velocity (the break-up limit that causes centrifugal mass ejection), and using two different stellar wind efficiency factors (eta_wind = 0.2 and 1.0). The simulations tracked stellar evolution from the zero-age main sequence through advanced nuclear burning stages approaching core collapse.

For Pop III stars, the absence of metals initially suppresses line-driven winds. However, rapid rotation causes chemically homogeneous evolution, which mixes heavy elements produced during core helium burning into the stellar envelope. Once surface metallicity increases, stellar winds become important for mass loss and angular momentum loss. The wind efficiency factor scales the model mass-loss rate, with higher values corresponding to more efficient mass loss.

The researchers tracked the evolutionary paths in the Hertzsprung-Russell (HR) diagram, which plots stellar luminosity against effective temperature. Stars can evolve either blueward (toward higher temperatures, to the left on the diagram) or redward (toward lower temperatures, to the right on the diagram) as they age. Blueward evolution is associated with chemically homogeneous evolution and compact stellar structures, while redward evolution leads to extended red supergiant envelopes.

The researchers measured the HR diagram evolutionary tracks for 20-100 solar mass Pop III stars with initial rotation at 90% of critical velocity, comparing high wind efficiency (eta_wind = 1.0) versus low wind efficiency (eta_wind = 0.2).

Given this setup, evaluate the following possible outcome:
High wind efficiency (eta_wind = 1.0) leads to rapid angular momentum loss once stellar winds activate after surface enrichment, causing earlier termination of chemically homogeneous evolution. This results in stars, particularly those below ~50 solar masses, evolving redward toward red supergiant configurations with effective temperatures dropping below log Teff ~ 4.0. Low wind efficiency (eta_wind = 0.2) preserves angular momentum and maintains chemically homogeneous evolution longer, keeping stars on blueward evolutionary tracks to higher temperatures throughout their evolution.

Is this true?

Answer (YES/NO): NO